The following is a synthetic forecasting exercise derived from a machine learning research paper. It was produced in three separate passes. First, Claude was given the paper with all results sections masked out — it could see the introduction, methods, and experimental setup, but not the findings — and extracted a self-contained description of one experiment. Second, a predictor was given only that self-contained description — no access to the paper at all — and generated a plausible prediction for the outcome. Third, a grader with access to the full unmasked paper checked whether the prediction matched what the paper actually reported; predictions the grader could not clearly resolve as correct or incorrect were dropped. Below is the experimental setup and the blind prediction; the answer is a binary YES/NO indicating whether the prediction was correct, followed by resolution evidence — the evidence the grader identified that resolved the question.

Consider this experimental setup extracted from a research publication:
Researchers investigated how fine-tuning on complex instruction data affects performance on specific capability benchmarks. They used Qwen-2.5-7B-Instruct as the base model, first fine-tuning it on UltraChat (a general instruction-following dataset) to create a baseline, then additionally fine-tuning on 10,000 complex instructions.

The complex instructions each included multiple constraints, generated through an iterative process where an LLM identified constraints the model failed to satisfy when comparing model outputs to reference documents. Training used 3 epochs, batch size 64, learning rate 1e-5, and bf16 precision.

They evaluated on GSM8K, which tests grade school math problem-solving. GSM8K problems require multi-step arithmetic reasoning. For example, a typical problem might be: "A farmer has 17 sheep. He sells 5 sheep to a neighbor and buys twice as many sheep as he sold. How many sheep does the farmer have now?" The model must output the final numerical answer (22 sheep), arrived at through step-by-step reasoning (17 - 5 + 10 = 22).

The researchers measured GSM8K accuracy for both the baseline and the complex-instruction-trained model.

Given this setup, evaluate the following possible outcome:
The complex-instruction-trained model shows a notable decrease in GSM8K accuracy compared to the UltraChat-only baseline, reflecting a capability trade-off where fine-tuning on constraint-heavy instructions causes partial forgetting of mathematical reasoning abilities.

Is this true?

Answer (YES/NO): NO